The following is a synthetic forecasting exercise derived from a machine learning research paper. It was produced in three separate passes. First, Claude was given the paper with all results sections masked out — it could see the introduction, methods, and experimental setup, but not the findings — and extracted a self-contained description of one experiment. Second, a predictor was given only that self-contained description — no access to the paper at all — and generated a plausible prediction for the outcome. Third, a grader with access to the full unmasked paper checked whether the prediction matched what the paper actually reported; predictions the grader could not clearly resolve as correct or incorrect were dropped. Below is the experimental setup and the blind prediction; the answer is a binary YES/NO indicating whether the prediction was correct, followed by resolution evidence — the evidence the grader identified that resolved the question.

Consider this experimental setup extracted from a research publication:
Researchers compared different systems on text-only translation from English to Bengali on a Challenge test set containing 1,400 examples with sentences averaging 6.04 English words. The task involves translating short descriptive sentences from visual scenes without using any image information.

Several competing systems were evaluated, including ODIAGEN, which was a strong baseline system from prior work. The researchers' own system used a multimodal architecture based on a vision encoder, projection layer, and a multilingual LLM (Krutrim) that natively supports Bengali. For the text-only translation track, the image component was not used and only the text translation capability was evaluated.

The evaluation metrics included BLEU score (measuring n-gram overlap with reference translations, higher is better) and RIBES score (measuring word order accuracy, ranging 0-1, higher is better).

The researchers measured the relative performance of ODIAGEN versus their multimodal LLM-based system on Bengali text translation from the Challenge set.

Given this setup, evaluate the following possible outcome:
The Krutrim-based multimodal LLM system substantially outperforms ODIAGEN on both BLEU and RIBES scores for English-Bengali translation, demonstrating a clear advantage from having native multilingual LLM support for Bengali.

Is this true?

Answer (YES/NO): NO